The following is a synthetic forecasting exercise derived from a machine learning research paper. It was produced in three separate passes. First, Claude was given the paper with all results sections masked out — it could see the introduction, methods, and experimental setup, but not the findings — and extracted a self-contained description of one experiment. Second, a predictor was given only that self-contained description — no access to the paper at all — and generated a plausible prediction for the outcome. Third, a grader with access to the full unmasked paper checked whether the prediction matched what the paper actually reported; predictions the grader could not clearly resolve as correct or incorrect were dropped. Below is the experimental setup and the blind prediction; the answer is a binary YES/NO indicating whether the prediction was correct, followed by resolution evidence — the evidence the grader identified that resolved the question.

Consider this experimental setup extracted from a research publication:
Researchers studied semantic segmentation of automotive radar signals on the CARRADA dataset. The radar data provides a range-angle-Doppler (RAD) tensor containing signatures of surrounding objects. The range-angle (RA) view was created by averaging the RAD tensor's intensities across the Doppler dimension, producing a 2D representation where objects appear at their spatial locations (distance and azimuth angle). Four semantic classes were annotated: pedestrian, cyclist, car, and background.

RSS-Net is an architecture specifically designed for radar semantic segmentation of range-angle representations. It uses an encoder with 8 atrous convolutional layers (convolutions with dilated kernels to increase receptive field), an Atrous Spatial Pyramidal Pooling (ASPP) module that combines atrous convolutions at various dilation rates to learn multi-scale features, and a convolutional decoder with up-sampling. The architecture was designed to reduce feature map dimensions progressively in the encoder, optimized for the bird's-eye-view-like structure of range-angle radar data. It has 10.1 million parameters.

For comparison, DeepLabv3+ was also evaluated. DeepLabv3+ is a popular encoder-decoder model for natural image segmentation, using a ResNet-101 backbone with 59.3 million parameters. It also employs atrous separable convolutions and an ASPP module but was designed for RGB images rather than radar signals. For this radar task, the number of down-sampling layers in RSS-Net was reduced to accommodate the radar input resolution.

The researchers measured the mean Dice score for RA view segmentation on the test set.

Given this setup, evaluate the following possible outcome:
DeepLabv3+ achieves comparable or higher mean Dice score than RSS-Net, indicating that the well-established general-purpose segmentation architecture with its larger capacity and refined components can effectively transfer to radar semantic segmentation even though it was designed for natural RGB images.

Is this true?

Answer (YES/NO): YES